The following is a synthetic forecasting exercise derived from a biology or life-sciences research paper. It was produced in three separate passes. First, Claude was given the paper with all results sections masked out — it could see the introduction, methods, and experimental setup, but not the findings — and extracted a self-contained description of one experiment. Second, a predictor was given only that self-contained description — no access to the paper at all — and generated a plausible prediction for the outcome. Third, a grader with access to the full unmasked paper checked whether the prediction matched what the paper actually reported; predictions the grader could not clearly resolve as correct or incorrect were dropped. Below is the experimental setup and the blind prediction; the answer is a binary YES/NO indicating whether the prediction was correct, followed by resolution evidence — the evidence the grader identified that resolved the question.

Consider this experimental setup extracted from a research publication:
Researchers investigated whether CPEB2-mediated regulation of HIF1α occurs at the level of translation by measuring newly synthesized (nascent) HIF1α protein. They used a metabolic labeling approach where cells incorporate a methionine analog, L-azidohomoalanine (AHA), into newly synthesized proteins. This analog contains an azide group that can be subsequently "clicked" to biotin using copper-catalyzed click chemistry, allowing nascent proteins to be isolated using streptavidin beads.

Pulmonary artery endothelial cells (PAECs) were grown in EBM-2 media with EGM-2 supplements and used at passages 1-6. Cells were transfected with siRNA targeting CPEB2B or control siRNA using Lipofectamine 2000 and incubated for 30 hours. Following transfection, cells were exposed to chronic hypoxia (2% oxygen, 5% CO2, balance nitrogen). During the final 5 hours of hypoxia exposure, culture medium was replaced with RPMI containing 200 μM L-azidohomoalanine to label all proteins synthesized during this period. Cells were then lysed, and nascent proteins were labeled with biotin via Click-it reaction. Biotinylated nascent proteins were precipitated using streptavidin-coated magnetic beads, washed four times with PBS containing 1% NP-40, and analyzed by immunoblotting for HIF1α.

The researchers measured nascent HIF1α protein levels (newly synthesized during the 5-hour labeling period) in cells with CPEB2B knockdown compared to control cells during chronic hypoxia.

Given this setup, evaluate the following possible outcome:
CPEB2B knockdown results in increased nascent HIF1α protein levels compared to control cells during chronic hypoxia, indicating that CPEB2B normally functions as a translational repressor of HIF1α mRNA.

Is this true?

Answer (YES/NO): NO